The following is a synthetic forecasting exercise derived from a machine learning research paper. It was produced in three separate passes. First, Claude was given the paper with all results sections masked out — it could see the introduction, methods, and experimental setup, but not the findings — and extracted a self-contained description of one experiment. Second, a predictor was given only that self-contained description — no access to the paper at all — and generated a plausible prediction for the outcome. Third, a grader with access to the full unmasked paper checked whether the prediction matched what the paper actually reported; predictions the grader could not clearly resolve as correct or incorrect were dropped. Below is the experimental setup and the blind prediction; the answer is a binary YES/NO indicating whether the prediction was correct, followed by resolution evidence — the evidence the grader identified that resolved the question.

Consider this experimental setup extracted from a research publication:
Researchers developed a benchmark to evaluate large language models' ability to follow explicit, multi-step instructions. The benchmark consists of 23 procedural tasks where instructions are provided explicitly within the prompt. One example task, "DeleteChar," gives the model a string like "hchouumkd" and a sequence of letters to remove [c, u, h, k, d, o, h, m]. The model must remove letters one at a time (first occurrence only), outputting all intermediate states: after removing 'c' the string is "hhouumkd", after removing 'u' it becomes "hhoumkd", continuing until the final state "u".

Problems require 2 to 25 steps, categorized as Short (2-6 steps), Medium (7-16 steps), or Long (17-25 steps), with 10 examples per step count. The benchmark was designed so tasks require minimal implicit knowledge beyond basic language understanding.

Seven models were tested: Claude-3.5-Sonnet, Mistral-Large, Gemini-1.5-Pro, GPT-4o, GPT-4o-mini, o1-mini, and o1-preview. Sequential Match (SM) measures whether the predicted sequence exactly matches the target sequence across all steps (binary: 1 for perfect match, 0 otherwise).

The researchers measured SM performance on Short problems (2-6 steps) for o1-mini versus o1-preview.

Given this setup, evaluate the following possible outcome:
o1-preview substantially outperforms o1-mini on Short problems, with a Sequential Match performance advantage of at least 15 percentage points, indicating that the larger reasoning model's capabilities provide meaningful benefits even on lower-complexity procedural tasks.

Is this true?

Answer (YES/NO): NO